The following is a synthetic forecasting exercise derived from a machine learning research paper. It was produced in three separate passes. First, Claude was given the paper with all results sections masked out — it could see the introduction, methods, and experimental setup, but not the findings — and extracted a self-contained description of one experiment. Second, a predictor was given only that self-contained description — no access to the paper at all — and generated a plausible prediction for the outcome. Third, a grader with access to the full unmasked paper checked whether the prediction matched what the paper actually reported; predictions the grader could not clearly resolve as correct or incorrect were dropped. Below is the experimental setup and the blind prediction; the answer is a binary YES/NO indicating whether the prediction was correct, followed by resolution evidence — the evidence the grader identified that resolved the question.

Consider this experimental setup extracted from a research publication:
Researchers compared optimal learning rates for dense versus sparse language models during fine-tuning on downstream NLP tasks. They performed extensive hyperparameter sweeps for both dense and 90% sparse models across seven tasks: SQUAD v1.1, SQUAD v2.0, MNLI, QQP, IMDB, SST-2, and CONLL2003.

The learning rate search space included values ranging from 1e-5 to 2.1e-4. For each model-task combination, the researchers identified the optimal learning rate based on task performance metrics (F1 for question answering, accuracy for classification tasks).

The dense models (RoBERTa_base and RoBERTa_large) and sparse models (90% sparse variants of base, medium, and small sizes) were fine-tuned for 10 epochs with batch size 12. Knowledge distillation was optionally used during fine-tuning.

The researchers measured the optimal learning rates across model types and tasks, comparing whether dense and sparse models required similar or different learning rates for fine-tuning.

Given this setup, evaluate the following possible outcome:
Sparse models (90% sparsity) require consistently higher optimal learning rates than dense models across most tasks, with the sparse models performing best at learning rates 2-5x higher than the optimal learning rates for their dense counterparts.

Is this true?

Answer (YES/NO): NO